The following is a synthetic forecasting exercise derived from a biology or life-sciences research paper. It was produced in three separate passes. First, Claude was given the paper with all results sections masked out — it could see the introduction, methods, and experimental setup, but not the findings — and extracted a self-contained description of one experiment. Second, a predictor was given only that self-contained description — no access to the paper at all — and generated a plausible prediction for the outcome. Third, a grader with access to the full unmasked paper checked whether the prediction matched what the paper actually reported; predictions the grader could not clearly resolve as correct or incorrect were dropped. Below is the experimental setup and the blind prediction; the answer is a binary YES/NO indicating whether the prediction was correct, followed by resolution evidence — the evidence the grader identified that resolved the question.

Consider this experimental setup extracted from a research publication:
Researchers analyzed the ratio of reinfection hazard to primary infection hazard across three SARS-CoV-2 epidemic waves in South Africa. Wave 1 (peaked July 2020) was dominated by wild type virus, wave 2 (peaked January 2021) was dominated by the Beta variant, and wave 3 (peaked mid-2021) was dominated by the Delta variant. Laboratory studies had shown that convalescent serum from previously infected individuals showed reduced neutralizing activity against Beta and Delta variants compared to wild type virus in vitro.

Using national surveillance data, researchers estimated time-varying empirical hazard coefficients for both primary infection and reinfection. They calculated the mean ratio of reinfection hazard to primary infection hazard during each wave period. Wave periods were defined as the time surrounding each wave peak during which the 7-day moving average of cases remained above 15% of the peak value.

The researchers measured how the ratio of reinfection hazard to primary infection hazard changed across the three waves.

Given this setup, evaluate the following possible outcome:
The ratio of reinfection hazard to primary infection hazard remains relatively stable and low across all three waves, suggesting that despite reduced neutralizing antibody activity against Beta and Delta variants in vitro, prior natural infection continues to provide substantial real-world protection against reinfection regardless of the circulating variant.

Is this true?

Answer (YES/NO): NO